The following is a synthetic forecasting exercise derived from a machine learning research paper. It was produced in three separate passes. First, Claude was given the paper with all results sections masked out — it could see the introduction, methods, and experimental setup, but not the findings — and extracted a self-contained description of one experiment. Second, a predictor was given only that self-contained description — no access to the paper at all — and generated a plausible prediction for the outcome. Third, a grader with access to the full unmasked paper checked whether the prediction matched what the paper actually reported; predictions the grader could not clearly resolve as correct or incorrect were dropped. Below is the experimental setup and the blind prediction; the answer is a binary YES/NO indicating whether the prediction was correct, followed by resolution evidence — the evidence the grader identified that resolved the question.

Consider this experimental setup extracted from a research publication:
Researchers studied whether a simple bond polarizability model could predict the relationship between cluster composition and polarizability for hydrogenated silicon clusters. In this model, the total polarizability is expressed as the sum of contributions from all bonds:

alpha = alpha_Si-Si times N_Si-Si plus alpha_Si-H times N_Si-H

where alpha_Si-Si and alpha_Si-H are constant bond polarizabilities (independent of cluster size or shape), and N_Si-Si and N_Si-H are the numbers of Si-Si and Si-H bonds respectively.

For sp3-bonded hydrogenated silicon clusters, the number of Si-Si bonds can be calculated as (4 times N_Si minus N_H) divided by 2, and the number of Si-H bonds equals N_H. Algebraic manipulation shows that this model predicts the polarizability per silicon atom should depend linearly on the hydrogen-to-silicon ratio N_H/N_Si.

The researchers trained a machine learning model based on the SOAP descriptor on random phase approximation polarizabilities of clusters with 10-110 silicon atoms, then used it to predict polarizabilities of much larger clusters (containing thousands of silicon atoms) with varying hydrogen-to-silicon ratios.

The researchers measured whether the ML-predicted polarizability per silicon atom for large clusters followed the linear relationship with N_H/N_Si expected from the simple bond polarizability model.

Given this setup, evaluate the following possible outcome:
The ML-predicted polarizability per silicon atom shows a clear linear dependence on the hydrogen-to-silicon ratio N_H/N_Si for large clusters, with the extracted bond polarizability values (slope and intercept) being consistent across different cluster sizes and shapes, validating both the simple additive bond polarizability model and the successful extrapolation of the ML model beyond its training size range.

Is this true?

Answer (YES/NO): NO